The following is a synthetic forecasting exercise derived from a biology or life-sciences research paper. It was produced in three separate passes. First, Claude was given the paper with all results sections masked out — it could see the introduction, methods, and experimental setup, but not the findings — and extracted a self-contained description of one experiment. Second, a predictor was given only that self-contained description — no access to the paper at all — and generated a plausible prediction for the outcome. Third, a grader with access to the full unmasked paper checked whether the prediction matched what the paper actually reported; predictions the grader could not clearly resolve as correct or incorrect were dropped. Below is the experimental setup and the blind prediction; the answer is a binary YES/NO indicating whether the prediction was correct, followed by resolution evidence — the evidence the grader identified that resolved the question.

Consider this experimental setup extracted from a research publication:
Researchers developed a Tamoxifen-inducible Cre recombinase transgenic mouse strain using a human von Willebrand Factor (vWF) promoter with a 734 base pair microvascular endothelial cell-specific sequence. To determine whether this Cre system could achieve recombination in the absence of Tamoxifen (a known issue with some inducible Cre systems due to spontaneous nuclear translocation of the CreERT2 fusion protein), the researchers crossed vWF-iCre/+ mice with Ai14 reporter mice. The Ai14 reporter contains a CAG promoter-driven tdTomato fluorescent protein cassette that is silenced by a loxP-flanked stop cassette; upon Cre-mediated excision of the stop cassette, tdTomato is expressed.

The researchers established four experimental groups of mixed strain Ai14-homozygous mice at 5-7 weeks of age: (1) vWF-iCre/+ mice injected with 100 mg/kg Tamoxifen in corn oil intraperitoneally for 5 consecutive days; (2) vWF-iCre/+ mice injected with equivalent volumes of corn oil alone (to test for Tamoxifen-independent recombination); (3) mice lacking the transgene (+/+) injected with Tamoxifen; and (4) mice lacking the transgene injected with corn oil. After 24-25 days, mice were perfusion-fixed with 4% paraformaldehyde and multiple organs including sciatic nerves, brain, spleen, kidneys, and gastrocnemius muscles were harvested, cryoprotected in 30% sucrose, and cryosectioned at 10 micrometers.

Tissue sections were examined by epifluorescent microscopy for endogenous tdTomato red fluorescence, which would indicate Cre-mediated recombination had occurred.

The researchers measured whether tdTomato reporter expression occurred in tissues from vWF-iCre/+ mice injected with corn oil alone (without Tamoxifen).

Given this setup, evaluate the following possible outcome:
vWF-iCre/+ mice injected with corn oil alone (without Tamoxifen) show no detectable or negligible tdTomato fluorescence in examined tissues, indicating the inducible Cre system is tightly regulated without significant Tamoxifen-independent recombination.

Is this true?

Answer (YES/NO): NO